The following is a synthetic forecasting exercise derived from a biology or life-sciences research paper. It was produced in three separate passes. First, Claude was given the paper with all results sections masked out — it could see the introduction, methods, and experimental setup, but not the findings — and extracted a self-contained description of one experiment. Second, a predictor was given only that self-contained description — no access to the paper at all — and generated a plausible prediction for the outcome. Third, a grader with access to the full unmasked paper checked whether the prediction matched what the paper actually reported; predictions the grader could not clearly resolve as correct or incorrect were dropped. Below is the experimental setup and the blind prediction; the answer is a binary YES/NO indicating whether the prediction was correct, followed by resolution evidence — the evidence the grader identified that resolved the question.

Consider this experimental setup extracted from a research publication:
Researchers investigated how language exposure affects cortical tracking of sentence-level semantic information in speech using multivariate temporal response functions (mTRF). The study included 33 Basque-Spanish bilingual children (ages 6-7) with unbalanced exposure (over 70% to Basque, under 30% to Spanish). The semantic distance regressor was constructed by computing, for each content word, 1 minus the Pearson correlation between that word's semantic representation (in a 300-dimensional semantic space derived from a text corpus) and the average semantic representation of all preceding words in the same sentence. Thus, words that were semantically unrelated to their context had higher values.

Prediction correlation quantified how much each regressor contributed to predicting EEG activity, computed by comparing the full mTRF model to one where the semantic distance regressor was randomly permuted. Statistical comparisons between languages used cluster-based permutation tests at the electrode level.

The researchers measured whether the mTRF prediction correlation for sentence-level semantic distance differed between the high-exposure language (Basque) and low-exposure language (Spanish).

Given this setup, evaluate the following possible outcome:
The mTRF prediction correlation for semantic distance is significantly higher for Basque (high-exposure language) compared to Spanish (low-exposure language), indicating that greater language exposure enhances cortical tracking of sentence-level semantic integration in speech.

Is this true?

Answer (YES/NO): NO